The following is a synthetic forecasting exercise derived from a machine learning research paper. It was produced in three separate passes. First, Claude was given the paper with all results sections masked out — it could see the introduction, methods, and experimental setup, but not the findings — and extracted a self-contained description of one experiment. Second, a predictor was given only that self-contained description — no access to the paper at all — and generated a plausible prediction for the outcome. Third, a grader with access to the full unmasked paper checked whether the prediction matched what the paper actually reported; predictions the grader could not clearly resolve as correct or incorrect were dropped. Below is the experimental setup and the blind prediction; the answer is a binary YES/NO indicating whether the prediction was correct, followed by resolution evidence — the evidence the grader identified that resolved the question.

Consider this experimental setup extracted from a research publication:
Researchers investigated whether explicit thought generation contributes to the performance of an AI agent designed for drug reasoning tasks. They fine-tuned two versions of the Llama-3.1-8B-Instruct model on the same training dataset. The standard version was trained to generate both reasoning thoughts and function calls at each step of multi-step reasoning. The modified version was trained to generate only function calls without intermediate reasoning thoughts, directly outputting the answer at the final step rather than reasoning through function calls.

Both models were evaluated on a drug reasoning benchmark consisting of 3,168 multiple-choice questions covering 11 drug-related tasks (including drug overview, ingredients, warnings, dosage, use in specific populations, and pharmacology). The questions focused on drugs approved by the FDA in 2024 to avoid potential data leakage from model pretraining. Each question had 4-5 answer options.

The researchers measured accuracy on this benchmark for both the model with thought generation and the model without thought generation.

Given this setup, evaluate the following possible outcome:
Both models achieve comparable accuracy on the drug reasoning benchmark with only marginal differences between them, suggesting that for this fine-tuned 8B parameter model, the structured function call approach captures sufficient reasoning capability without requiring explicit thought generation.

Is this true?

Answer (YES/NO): NO